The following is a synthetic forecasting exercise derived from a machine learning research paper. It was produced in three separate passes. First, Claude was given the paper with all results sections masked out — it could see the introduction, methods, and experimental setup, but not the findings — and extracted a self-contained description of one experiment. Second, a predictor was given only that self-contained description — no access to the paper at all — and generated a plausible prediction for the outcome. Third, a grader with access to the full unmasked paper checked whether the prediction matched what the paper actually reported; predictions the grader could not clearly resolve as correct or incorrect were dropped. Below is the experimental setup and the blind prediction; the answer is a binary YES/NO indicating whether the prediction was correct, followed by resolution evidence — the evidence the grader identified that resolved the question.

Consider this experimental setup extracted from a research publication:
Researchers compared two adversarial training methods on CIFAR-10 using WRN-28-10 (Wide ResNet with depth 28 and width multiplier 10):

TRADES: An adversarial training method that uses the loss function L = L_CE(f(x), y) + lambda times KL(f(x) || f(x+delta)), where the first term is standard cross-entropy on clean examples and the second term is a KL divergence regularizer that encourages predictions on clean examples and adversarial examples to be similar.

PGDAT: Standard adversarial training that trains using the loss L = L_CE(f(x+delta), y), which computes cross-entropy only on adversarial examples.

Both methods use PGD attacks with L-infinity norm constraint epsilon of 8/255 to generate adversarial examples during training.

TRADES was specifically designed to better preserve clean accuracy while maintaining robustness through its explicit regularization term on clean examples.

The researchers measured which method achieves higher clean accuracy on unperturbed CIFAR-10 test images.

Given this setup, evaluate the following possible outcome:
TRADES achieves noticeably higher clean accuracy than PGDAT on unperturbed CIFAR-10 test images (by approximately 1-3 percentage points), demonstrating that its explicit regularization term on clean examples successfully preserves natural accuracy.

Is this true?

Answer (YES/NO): NO